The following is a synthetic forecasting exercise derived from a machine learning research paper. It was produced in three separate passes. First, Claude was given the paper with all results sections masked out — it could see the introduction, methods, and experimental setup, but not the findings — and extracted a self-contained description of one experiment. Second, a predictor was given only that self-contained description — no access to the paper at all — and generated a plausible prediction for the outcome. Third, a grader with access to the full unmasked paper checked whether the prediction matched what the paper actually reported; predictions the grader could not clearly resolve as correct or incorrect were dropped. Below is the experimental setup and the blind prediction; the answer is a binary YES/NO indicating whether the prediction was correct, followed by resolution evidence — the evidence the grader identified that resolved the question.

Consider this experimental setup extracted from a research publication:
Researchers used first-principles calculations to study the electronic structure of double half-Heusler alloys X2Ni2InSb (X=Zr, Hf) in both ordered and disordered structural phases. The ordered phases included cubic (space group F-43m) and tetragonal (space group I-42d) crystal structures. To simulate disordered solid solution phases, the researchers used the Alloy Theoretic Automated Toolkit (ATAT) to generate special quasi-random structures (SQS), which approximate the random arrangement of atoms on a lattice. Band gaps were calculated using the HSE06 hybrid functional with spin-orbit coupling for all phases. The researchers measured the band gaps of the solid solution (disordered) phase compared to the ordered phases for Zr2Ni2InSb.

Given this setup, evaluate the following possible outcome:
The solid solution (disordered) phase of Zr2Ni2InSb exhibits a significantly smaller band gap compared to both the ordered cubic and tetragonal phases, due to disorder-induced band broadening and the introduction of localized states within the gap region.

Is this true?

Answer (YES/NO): YES